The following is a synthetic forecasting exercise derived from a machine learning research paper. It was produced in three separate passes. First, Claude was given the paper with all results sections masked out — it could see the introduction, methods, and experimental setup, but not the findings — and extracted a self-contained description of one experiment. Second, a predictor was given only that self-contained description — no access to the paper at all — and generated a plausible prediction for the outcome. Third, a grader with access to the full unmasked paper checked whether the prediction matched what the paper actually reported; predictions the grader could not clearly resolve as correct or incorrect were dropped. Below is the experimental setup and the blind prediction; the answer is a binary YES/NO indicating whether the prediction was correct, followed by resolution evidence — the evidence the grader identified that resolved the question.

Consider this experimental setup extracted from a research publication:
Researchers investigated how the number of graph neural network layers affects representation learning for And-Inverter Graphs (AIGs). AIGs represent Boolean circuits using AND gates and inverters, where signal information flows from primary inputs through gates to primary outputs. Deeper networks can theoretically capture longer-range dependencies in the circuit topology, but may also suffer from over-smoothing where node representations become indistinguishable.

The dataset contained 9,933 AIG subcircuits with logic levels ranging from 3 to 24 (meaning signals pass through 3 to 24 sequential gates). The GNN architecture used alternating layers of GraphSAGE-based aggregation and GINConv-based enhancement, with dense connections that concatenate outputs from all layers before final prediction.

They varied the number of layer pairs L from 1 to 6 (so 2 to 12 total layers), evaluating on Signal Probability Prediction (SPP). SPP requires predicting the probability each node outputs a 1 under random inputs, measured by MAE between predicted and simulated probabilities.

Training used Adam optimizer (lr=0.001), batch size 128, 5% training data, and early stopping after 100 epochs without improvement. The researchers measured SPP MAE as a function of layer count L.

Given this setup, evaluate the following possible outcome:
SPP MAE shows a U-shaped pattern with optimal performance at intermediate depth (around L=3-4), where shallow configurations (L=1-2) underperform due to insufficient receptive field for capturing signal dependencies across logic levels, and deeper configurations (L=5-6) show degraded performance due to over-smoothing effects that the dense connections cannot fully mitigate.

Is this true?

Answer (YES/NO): NO